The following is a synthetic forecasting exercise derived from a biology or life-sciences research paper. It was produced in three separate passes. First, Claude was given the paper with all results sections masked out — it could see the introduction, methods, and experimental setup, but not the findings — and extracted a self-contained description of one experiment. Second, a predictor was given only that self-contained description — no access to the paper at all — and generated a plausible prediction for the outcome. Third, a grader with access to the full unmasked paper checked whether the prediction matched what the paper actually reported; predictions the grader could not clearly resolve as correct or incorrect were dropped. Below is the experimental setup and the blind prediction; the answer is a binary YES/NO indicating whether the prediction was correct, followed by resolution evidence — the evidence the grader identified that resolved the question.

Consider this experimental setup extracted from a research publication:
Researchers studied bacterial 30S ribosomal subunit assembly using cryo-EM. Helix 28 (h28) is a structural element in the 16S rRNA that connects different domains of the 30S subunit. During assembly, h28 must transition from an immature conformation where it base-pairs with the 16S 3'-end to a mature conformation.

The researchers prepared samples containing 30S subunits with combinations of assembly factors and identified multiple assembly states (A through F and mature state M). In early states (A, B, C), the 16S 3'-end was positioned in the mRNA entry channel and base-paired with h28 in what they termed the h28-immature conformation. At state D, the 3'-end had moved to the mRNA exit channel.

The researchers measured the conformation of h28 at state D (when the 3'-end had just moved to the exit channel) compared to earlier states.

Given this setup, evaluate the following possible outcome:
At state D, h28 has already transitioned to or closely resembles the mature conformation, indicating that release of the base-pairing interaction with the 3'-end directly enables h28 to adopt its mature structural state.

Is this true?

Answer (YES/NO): YES